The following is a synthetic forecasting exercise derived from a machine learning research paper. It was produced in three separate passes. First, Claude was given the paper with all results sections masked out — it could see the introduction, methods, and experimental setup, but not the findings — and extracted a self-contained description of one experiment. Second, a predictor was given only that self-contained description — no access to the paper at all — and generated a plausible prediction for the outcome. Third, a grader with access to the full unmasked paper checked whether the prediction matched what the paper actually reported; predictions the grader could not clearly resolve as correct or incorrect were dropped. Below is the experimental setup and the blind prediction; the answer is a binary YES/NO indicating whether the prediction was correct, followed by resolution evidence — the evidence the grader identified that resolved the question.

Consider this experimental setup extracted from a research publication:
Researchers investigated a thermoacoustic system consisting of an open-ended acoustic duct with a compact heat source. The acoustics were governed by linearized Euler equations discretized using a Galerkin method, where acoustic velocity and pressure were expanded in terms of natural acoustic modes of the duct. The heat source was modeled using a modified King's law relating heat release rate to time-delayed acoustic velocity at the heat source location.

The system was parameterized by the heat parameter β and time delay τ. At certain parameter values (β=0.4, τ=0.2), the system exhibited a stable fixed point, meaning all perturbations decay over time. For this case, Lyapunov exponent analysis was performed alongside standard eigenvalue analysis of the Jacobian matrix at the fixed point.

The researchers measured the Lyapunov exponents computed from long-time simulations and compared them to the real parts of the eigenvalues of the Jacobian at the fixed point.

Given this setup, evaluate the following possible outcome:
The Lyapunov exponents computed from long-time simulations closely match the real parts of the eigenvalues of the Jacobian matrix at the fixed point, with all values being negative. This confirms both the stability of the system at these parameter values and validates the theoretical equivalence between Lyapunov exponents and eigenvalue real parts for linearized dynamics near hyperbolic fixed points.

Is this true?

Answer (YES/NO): YES